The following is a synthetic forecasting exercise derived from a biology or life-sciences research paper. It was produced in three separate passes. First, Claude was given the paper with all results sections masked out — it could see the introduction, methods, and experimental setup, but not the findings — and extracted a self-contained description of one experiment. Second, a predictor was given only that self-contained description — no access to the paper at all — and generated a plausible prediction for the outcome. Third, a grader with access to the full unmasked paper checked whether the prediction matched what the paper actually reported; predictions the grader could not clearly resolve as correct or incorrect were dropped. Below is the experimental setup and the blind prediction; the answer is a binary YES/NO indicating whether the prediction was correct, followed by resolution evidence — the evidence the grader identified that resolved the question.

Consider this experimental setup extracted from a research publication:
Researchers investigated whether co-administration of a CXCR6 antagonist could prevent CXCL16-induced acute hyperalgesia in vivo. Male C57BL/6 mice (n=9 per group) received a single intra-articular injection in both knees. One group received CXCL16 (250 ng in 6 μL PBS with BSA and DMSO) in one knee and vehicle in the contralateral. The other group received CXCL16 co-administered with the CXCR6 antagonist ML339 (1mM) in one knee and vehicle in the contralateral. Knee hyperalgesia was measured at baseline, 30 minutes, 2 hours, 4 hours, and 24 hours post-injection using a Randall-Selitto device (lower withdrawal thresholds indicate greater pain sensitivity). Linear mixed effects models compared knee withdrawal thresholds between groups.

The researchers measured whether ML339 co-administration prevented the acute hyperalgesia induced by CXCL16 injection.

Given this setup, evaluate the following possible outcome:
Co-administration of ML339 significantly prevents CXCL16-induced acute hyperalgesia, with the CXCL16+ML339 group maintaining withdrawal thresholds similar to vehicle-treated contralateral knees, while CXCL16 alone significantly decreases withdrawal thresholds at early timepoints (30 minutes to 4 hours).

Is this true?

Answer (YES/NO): YES